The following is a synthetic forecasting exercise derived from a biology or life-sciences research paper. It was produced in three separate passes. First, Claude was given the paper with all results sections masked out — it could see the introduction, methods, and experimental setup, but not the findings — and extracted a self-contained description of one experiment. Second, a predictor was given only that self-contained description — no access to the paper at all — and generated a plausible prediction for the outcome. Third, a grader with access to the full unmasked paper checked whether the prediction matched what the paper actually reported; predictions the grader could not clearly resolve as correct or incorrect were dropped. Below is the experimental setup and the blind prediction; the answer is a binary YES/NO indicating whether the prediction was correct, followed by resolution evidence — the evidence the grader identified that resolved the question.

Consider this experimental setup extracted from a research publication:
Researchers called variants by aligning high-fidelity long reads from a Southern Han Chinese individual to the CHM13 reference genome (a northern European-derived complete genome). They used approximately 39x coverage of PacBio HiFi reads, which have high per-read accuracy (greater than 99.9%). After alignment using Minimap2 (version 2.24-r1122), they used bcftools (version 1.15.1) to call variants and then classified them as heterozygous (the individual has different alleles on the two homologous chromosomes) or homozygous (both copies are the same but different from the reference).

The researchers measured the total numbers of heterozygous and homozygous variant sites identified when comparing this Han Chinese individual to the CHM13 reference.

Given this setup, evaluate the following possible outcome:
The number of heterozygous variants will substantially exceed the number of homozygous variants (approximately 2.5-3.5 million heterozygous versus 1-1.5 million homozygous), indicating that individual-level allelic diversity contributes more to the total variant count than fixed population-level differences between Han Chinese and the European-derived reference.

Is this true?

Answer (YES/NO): NO